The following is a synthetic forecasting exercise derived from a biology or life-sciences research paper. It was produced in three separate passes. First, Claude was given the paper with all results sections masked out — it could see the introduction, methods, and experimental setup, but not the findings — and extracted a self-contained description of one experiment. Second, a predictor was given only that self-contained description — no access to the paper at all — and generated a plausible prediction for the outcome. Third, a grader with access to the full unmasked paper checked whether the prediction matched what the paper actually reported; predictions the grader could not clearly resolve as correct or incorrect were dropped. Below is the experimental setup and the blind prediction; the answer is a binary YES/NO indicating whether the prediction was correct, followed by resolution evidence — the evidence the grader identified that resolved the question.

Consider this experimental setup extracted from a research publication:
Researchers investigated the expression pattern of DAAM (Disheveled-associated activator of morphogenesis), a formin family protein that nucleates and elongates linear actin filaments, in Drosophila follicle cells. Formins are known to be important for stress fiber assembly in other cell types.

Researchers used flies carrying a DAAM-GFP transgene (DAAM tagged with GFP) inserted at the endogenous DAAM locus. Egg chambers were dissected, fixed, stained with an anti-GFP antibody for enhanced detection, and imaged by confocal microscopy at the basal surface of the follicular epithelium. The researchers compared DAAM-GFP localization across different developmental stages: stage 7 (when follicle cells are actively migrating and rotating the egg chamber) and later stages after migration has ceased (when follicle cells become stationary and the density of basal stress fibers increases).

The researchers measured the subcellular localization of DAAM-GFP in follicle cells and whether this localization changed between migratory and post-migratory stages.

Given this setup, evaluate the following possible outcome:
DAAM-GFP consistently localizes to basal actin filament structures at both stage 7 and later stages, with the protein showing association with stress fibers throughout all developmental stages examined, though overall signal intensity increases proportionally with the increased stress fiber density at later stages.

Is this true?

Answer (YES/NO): NO